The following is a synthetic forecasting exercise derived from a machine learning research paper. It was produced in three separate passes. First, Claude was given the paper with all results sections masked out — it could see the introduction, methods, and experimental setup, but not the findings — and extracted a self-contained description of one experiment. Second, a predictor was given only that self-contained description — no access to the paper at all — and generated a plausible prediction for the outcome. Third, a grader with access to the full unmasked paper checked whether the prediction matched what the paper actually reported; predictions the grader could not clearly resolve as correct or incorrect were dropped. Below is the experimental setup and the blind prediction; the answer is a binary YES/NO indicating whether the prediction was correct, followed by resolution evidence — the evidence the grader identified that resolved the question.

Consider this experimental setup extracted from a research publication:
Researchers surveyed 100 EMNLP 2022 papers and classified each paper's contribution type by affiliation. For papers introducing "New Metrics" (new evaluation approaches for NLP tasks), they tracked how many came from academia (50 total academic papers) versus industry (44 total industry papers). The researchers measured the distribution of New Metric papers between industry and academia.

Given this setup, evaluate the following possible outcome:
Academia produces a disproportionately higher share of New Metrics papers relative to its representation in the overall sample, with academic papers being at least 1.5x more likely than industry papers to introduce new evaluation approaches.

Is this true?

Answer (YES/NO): NO